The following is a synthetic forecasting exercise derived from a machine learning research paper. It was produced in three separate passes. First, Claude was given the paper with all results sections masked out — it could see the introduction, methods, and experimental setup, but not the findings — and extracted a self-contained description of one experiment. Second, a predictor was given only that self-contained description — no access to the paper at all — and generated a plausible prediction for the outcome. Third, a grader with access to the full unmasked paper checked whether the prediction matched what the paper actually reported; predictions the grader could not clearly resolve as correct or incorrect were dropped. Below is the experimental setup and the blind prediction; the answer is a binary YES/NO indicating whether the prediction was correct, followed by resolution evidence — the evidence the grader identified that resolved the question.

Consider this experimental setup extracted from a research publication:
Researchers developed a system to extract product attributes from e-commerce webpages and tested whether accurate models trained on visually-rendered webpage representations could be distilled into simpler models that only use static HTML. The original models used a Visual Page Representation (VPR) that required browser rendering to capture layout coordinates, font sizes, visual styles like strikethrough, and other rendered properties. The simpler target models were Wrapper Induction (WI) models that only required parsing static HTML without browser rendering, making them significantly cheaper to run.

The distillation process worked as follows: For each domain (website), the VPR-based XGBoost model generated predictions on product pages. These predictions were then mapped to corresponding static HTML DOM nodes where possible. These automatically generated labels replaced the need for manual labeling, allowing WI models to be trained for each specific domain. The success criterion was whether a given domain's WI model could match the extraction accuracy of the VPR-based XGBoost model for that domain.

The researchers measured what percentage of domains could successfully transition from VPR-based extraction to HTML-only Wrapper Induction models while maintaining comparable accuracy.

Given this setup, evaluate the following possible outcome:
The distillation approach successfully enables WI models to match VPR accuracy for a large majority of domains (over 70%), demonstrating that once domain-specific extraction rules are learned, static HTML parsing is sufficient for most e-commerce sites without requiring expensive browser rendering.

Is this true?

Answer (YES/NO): NO